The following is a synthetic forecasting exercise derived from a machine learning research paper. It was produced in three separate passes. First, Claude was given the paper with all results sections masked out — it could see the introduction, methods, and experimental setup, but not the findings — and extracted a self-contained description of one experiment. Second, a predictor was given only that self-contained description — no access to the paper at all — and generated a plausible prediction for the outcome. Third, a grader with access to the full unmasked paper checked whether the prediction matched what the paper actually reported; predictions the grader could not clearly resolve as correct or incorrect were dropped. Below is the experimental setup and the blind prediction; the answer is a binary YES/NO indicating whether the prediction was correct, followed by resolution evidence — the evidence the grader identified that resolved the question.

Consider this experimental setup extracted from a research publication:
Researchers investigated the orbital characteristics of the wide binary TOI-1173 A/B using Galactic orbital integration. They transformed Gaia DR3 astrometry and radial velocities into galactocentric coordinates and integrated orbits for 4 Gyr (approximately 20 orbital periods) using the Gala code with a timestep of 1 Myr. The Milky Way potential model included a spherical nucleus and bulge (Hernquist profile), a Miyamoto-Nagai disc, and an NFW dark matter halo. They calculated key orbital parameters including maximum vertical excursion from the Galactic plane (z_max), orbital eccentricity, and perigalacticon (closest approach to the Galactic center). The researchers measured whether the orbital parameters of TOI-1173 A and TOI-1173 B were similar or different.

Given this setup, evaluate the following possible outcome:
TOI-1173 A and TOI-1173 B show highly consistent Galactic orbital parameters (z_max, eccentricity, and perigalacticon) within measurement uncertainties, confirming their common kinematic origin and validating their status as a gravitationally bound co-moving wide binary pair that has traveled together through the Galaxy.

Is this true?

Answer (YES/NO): YES